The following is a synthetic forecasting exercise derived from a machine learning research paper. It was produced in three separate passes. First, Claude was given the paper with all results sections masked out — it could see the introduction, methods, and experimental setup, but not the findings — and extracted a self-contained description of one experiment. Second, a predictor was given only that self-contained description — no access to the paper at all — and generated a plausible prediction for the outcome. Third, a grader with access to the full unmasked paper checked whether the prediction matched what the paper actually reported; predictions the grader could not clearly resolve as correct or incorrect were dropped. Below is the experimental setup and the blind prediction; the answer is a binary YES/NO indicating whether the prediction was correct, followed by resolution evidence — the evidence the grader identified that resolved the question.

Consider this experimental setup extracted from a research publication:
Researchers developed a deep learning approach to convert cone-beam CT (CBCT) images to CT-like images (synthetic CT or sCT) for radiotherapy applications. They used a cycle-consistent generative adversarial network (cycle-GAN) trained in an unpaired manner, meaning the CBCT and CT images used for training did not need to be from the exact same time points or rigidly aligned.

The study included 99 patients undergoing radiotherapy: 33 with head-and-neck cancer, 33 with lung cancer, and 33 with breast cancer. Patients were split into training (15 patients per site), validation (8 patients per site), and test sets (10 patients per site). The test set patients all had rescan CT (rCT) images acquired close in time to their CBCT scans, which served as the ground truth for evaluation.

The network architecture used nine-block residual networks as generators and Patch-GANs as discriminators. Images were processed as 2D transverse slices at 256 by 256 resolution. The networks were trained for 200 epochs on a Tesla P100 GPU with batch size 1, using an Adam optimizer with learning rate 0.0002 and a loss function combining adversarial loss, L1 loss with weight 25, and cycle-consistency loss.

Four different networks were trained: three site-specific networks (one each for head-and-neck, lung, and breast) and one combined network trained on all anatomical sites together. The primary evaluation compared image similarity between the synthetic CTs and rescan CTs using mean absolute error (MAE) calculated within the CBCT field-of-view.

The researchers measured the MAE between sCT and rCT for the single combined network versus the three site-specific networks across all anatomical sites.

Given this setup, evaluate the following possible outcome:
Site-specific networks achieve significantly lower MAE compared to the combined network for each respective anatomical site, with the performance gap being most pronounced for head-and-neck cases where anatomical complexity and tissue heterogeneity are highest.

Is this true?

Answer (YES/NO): NO